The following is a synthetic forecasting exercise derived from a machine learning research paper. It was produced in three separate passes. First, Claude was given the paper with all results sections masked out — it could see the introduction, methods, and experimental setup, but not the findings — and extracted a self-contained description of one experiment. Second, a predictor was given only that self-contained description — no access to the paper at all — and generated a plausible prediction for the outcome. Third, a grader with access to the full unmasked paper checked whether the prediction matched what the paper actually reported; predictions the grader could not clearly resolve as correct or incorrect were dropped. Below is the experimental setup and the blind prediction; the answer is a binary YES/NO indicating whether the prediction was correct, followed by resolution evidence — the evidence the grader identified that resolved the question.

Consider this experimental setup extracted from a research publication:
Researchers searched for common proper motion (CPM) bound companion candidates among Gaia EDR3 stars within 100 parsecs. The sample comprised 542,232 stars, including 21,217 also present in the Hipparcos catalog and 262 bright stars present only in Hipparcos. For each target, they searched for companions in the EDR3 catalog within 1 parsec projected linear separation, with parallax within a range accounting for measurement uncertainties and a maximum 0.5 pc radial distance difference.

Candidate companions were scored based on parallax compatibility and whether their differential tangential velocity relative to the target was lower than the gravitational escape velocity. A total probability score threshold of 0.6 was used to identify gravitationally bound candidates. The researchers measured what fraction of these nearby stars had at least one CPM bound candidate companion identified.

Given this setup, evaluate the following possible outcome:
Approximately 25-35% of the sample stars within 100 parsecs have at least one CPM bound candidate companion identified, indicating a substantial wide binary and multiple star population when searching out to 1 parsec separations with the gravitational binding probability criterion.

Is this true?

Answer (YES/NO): NO